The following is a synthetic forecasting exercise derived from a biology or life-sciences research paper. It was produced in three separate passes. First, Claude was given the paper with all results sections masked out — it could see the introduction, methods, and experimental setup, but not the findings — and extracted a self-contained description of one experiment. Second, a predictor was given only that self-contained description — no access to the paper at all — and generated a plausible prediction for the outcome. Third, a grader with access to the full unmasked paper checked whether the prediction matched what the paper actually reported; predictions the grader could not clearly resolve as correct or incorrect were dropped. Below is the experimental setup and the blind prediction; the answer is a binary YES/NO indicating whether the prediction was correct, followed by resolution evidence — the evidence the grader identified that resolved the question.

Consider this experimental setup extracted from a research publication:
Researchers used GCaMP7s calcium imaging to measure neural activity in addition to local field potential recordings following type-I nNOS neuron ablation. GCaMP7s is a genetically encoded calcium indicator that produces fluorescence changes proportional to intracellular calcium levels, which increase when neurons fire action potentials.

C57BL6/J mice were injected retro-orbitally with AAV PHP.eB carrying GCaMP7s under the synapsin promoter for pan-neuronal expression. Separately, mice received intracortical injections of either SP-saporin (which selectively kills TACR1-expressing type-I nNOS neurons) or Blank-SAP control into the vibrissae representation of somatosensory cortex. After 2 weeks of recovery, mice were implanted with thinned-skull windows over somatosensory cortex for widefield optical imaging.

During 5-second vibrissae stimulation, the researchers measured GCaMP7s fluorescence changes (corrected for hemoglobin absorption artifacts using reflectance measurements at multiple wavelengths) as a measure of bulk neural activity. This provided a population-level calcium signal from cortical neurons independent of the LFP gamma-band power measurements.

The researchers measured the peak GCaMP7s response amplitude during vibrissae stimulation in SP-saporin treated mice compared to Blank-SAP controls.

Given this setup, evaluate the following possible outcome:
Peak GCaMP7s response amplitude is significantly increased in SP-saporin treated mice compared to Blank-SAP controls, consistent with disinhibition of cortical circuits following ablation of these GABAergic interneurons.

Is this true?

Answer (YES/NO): NO